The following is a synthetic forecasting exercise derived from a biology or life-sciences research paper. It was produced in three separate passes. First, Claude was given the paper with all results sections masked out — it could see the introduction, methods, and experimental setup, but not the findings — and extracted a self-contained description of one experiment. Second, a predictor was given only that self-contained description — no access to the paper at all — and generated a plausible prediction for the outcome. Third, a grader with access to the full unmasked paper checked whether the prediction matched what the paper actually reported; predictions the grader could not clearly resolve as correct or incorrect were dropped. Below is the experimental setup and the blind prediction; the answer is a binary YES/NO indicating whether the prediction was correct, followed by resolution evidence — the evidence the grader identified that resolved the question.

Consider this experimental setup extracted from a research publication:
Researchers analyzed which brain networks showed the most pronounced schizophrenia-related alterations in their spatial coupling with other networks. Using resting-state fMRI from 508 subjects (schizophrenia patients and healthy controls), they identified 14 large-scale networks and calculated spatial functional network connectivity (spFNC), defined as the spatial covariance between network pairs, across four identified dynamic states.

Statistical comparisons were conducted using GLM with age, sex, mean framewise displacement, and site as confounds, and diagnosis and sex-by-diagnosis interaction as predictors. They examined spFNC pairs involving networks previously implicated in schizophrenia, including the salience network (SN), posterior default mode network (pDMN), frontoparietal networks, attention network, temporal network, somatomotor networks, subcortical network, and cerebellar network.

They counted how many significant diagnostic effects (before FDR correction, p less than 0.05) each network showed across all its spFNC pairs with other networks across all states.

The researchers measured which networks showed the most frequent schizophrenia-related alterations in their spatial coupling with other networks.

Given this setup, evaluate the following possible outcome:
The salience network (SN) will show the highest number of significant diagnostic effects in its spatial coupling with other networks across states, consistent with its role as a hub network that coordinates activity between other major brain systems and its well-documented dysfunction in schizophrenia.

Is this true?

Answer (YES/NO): NO